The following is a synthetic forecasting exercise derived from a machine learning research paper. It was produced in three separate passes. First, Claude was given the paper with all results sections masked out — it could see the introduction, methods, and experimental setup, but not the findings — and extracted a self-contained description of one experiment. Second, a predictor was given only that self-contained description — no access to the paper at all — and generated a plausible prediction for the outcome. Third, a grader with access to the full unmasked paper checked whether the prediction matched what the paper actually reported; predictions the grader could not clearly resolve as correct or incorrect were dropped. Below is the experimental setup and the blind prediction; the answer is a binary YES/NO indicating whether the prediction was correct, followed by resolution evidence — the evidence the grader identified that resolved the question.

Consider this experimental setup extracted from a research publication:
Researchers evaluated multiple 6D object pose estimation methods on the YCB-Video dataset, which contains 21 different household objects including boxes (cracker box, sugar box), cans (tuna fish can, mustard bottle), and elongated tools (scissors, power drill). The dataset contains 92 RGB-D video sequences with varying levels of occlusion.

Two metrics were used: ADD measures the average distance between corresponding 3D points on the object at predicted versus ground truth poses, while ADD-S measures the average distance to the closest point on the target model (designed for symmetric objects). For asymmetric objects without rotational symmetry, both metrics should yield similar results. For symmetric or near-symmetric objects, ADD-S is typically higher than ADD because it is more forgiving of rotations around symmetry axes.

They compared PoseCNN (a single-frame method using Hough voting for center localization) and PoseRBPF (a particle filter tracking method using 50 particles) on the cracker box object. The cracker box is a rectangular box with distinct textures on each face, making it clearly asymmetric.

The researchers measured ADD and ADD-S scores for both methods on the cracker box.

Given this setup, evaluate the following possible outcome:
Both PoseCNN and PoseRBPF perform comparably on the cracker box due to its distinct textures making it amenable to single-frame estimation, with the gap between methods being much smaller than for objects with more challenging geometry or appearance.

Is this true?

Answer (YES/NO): NO